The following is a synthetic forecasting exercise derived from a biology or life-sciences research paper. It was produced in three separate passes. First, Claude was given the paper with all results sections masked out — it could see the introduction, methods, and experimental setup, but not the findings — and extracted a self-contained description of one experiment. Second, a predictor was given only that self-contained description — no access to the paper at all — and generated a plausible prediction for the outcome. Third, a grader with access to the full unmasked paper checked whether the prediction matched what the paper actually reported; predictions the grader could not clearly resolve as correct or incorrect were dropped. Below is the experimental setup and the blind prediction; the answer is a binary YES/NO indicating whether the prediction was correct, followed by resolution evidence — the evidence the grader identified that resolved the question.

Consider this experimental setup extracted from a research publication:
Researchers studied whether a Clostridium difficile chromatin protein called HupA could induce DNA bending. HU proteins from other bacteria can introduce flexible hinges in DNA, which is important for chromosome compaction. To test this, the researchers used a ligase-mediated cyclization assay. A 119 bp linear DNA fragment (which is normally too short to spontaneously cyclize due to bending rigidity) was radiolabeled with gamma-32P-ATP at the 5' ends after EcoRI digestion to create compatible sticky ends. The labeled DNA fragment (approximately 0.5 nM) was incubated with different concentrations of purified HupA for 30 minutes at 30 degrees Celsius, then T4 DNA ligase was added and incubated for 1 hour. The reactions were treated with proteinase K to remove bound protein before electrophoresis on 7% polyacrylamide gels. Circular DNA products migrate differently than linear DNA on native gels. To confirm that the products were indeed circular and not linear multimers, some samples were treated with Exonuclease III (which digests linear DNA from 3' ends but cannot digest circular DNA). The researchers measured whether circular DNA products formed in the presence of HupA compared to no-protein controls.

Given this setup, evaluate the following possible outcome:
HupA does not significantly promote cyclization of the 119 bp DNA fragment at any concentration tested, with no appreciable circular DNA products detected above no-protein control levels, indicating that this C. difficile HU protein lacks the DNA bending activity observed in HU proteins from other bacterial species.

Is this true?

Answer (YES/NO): NO